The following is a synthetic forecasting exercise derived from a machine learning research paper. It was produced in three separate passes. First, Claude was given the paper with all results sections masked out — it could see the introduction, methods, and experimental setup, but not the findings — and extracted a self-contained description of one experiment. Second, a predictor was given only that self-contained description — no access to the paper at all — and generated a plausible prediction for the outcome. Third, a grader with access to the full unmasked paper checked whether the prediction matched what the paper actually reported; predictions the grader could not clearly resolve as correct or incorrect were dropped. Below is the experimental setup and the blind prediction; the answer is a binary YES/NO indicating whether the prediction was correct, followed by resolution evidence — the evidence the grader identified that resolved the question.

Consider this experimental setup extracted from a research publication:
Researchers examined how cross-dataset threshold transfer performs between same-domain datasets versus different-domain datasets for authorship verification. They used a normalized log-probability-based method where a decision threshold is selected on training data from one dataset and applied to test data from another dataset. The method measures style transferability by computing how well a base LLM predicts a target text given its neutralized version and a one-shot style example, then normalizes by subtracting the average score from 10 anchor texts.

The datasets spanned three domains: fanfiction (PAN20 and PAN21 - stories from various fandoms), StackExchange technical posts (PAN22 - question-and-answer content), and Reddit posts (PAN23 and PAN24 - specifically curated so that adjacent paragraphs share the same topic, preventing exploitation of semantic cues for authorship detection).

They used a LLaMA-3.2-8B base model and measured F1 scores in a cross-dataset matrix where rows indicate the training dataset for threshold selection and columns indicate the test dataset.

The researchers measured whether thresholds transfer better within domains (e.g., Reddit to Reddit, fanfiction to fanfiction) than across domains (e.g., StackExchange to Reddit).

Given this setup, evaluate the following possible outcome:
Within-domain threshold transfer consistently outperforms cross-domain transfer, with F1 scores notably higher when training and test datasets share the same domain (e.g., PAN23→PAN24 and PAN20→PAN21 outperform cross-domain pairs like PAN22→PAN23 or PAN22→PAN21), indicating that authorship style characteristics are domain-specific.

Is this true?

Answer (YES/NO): NO